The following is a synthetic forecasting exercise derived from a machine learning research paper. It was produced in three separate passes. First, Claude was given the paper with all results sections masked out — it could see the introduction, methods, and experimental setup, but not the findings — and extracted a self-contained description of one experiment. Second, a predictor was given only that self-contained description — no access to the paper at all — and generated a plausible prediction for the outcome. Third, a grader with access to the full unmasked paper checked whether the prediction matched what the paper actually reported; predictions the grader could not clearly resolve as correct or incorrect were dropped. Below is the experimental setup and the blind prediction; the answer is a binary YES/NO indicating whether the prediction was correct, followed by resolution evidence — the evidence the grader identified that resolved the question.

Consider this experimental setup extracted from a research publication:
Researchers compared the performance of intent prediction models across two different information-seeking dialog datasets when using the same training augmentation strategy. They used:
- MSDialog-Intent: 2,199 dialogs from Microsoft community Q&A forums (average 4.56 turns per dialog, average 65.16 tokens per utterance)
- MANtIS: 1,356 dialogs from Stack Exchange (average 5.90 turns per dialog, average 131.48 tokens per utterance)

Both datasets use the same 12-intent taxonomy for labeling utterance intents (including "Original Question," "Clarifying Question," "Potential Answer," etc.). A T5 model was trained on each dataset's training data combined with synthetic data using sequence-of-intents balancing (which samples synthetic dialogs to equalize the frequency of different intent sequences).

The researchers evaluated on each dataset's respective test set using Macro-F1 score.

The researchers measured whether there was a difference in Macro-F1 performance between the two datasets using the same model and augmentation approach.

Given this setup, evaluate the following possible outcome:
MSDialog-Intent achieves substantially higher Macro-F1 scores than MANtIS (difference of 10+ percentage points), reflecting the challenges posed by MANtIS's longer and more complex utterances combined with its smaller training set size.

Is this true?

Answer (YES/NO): YES